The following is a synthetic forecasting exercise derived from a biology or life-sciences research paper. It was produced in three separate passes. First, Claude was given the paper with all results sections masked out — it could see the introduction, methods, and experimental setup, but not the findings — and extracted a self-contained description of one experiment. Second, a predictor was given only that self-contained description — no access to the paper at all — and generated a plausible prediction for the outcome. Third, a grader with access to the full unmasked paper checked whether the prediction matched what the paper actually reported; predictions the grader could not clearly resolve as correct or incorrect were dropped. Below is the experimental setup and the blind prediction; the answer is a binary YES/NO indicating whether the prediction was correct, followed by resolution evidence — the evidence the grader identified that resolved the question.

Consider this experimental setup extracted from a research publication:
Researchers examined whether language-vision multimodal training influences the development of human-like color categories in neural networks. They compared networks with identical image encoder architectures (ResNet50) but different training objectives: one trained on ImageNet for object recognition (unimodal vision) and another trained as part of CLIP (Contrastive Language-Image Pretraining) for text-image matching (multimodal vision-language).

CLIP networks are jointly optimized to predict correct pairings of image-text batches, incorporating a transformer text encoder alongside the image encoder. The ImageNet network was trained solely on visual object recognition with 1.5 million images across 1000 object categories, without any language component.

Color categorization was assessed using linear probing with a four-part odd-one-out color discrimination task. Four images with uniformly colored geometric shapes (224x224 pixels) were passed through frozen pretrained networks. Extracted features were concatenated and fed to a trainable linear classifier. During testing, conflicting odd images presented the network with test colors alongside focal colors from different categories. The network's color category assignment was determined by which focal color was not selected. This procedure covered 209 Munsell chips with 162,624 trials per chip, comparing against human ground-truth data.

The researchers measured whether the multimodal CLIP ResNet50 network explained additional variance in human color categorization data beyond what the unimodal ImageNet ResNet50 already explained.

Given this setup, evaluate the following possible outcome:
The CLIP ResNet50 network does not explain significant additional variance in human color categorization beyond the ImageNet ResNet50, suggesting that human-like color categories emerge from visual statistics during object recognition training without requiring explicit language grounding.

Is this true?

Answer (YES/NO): NO